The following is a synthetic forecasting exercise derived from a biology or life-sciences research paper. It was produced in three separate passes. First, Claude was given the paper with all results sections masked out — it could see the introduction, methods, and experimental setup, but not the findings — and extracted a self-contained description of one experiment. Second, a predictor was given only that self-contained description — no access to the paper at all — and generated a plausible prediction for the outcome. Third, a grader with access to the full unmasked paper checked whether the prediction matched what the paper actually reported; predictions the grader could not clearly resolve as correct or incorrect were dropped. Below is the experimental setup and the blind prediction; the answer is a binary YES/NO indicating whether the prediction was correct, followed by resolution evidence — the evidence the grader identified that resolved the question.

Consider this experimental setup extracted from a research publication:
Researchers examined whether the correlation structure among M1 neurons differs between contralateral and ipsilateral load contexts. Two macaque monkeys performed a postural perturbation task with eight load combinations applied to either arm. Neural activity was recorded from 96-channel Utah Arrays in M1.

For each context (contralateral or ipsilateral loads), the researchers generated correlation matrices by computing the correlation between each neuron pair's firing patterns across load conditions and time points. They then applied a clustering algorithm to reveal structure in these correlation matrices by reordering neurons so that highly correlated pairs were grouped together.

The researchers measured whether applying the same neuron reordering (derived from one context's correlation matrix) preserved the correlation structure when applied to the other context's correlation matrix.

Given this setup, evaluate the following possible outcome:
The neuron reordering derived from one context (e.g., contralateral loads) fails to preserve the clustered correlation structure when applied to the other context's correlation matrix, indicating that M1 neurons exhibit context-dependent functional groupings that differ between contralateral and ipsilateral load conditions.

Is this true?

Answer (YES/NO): YES